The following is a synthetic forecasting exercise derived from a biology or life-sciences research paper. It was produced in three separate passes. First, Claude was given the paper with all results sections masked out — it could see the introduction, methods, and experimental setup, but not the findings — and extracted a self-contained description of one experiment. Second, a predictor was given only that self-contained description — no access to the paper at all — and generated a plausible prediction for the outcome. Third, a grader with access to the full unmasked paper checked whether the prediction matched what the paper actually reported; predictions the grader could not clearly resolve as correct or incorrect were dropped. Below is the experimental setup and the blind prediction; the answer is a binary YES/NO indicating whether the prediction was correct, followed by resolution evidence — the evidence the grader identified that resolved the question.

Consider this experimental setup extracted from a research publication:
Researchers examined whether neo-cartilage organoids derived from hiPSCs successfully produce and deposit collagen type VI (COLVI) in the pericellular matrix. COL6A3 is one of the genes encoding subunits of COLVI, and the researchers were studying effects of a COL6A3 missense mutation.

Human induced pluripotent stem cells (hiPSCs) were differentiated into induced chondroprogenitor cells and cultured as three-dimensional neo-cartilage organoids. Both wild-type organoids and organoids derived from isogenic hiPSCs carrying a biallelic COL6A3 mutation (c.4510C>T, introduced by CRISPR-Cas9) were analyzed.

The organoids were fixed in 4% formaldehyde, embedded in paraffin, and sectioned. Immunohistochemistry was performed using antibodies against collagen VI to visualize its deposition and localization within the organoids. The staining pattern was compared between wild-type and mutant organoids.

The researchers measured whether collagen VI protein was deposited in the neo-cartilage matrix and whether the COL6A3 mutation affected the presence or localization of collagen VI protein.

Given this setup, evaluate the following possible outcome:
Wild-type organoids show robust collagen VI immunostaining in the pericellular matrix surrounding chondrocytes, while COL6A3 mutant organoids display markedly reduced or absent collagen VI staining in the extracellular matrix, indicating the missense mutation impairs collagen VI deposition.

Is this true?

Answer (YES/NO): NO